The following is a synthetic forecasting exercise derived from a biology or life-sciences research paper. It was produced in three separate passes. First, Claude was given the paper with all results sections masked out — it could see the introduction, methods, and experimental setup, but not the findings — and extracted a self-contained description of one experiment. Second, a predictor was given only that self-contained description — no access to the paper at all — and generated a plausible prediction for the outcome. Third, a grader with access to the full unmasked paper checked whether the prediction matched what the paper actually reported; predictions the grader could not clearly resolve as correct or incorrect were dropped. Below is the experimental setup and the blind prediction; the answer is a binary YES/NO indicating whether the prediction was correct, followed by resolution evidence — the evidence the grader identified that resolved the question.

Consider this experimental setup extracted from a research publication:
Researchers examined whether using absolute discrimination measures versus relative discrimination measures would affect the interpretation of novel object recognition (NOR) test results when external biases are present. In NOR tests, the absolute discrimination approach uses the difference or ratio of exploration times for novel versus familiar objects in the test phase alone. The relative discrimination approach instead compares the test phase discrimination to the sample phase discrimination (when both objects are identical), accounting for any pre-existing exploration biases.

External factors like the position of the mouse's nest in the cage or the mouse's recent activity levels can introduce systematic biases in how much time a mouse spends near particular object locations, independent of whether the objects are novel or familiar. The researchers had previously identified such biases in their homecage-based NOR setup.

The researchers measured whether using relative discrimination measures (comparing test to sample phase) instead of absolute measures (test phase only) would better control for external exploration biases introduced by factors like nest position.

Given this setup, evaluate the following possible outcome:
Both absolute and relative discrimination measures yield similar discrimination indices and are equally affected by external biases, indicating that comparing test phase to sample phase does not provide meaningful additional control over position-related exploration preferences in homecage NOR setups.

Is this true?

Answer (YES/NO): NO